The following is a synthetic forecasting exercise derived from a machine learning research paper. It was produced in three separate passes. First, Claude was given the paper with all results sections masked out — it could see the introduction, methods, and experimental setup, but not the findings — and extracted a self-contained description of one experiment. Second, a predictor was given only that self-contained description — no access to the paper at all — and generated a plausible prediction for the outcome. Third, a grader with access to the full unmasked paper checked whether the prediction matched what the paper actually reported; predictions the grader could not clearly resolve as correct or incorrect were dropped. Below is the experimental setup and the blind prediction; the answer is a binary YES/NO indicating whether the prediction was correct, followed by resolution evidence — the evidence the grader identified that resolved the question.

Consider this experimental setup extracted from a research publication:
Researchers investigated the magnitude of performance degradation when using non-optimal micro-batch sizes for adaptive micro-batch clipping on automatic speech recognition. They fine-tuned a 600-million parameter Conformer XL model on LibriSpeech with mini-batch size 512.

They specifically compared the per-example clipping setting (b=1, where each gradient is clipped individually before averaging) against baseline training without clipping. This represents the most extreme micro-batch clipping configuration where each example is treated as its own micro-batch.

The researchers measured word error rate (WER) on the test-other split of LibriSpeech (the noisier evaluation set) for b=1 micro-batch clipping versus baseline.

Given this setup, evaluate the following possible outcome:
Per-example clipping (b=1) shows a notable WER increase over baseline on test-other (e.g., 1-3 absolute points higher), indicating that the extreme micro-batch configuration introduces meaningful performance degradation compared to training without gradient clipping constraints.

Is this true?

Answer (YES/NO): YES